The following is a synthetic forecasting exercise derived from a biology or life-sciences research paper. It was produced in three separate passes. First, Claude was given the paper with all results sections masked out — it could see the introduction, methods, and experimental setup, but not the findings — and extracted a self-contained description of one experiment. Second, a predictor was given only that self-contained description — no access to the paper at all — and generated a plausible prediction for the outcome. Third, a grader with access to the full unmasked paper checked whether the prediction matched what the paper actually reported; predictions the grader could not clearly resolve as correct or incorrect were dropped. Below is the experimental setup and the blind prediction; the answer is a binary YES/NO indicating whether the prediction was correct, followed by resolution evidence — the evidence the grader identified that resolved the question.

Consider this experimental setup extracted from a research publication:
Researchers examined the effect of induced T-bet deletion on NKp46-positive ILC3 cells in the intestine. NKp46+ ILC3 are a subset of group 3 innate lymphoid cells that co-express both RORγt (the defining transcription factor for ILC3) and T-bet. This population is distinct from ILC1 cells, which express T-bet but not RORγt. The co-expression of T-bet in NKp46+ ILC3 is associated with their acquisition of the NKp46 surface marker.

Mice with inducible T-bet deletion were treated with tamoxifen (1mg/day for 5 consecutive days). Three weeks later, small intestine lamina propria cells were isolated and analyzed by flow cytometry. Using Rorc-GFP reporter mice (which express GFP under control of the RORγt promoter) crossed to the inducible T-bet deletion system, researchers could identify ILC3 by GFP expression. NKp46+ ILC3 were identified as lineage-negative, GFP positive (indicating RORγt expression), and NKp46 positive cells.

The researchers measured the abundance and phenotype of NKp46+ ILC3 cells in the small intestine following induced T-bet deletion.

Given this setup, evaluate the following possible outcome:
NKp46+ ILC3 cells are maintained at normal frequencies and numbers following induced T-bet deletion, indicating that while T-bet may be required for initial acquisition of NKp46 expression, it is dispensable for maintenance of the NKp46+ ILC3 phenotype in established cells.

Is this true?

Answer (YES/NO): NO